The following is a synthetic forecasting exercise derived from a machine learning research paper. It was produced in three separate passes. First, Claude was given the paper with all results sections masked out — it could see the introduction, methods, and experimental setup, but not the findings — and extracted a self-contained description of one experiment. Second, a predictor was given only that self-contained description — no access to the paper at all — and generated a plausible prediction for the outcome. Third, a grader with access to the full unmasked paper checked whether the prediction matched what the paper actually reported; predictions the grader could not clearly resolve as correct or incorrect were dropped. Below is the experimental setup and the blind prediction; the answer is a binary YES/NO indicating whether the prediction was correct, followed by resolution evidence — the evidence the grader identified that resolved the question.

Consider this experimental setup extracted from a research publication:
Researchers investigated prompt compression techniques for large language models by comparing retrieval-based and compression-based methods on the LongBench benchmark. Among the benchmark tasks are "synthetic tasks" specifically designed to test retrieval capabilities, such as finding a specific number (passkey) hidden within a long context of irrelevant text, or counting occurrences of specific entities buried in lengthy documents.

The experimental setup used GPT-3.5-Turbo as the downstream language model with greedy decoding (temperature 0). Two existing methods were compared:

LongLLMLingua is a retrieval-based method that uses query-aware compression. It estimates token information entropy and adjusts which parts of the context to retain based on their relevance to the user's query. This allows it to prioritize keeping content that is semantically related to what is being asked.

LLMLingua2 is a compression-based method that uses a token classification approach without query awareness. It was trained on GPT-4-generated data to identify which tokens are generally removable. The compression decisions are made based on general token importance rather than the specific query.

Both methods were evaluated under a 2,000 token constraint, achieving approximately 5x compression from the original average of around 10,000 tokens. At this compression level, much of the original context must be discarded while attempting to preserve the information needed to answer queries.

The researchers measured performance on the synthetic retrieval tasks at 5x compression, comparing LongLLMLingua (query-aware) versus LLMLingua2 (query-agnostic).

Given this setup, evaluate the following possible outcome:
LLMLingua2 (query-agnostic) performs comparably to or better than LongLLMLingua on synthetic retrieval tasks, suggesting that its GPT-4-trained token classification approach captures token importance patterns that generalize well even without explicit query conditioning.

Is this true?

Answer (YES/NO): NO